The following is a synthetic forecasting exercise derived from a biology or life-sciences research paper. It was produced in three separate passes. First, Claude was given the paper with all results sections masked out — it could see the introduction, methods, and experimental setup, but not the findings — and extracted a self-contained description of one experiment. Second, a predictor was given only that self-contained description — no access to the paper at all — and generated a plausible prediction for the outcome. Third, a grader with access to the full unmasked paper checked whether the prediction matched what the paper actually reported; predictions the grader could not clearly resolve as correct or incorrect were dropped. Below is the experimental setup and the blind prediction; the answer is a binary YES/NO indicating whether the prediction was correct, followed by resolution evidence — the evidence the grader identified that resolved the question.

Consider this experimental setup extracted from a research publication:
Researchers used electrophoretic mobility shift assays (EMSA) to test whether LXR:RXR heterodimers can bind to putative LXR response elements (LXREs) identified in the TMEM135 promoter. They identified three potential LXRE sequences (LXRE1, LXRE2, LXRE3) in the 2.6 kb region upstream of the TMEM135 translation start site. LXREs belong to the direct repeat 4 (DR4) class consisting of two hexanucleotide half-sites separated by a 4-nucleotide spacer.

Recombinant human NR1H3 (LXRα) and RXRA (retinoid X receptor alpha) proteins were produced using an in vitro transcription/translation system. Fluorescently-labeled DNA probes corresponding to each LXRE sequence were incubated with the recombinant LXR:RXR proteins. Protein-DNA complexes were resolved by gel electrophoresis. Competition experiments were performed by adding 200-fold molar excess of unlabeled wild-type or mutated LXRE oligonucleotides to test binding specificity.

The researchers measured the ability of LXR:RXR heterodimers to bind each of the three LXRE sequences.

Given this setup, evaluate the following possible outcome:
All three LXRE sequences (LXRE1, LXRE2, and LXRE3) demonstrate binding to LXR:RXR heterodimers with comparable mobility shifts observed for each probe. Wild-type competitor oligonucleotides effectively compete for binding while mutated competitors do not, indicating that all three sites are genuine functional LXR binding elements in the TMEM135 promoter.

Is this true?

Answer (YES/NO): NO